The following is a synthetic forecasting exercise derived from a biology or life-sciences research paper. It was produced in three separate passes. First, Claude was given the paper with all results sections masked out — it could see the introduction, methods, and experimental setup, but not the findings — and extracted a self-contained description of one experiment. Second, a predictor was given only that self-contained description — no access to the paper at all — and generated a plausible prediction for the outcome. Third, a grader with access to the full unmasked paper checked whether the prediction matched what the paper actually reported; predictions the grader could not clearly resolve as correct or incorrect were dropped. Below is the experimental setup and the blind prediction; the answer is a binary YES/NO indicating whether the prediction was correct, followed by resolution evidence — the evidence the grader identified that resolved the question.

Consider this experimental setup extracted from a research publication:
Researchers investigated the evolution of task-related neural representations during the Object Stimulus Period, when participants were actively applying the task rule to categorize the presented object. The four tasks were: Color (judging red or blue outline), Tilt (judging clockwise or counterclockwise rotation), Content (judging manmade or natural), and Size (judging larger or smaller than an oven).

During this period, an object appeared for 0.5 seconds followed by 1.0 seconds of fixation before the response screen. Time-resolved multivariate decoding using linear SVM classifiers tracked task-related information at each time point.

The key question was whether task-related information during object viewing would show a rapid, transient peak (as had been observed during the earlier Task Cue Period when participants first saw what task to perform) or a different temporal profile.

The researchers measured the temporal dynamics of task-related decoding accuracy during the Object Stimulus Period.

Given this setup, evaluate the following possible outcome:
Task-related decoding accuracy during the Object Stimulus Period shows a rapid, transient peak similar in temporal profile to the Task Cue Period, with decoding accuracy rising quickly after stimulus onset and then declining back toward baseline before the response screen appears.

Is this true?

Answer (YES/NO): NO